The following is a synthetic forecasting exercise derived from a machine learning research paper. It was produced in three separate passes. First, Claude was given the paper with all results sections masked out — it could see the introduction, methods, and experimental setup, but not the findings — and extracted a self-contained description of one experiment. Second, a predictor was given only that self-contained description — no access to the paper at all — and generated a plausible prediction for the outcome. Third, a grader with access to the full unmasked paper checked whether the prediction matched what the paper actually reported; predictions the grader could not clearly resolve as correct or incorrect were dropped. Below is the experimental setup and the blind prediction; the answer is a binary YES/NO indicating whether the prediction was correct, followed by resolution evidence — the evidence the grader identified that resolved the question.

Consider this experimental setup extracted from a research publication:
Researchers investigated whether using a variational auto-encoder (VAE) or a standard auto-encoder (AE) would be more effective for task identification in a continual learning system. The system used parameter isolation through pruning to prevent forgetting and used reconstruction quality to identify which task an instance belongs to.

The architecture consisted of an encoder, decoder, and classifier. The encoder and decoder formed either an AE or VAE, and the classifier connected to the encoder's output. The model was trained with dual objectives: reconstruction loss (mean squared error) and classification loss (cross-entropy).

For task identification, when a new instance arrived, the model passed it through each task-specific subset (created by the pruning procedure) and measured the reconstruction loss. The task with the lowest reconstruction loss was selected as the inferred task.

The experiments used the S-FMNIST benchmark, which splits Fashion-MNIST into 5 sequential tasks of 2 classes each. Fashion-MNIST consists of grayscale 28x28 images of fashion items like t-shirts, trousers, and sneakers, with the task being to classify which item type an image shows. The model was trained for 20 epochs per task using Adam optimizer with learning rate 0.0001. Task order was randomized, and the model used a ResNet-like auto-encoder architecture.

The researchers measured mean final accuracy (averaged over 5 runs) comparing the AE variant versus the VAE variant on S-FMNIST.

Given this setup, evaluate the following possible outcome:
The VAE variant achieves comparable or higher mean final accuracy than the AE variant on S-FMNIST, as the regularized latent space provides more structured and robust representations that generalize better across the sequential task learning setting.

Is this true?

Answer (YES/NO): NO